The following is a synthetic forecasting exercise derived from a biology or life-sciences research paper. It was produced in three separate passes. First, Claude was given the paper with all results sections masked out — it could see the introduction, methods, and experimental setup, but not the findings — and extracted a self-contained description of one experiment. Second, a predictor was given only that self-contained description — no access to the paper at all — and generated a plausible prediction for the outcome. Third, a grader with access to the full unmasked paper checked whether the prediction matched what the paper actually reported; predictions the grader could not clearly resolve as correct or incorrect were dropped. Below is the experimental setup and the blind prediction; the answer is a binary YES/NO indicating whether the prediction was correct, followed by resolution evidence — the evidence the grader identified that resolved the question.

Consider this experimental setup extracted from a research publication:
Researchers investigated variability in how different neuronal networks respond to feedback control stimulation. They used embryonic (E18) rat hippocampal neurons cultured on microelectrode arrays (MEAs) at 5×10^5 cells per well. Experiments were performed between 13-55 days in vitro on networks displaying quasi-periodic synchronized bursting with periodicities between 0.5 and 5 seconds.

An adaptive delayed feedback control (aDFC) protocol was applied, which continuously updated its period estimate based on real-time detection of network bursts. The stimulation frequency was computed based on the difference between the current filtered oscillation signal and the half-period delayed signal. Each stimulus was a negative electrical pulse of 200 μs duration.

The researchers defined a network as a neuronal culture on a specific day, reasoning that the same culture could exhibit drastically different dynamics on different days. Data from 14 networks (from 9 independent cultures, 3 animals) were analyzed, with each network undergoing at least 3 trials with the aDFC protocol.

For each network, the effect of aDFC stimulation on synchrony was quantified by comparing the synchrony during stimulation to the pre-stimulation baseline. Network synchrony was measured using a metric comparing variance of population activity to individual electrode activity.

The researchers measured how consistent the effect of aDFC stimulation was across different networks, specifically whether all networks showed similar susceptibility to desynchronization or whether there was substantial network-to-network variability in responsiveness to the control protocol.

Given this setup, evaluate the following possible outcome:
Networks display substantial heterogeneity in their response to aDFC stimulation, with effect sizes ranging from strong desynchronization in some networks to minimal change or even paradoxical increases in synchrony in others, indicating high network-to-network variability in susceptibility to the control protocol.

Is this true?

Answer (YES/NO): YES